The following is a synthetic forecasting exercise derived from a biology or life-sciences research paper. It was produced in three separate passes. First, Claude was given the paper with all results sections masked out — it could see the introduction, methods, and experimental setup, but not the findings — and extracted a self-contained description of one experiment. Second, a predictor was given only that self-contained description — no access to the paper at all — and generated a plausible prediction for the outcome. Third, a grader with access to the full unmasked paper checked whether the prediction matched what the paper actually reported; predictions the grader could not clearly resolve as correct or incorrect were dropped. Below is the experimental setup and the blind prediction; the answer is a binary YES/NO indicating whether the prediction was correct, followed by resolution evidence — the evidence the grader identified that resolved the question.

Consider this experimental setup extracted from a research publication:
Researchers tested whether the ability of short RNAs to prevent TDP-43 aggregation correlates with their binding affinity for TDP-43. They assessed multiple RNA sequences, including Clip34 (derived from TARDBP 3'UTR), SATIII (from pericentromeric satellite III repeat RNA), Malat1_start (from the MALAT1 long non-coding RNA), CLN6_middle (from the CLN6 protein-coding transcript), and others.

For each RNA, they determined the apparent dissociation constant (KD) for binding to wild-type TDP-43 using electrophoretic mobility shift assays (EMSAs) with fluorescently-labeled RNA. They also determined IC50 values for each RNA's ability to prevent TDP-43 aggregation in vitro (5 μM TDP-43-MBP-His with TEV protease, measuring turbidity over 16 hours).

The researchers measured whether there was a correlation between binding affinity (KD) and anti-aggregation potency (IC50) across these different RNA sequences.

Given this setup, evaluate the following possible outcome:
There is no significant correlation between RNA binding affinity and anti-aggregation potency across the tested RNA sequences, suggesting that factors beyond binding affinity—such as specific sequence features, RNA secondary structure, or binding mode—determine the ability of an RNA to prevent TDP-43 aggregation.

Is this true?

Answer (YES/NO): YES